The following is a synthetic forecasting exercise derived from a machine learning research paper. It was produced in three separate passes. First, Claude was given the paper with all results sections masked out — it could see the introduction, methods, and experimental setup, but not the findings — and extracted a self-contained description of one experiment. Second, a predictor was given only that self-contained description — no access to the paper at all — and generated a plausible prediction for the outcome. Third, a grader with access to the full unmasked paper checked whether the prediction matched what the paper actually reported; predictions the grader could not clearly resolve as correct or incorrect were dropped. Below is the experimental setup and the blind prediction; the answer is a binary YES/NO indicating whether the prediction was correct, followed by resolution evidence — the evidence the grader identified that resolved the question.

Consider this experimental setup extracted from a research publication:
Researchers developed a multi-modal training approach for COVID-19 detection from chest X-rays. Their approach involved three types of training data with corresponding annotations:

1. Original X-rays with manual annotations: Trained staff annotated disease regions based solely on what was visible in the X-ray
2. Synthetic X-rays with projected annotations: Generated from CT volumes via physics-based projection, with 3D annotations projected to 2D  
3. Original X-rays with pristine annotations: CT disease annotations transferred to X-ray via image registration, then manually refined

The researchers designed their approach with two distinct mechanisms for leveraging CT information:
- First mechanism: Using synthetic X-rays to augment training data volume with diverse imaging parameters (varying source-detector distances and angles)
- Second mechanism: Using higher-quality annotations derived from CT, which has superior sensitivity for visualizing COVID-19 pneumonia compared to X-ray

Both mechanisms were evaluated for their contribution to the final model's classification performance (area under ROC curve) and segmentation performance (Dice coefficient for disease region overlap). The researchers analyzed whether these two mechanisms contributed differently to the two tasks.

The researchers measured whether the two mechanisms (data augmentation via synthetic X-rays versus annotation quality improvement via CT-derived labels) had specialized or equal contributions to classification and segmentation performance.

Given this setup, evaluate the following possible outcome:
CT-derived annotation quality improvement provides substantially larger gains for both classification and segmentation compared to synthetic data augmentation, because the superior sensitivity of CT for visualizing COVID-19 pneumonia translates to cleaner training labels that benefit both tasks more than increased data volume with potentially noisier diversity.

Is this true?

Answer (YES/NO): NO